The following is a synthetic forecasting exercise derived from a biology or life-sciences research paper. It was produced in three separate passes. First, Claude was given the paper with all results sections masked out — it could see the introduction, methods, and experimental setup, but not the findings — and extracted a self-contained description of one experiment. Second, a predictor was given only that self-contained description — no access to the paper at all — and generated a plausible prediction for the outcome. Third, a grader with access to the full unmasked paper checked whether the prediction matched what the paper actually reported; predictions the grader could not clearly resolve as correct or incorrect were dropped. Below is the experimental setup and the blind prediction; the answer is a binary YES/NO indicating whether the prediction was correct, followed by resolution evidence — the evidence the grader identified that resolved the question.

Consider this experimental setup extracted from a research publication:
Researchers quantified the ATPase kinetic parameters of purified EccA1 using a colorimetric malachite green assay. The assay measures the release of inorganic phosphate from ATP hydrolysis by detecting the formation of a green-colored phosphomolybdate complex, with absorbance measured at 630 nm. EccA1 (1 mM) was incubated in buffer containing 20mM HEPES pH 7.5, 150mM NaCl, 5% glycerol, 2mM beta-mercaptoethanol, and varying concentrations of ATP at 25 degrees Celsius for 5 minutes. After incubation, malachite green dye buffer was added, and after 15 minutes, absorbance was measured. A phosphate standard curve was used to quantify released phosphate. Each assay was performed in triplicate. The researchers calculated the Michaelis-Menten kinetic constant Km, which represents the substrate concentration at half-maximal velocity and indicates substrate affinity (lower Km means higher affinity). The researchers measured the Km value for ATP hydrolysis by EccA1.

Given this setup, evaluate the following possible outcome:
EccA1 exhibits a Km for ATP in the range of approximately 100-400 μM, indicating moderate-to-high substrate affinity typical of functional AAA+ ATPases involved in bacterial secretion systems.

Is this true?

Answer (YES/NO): NO